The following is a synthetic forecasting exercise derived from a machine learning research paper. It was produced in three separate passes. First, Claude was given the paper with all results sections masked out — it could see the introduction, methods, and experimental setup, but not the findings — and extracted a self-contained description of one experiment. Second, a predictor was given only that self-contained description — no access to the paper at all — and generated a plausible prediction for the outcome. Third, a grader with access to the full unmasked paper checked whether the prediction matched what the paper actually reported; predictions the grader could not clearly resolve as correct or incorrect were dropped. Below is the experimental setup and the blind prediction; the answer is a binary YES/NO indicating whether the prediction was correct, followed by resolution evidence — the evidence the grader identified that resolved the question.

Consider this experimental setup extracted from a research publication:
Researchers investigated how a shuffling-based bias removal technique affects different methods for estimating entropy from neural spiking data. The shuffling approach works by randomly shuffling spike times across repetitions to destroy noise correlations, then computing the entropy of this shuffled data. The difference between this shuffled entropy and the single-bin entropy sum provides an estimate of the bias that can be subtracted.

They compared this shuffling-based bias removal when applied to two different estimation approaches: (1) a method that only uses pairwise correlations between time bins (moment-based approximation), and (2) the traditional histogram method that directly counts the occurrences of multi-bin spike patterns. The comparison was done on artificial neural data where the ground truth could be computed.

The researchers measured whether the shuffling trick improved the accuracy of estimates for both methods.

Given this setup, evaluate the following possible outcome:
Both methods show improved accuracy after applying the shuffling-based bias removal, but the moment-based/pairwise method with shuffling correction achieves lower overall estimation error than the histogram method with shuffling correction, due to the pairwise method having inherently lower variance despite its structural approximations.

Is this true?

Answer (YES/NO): NO